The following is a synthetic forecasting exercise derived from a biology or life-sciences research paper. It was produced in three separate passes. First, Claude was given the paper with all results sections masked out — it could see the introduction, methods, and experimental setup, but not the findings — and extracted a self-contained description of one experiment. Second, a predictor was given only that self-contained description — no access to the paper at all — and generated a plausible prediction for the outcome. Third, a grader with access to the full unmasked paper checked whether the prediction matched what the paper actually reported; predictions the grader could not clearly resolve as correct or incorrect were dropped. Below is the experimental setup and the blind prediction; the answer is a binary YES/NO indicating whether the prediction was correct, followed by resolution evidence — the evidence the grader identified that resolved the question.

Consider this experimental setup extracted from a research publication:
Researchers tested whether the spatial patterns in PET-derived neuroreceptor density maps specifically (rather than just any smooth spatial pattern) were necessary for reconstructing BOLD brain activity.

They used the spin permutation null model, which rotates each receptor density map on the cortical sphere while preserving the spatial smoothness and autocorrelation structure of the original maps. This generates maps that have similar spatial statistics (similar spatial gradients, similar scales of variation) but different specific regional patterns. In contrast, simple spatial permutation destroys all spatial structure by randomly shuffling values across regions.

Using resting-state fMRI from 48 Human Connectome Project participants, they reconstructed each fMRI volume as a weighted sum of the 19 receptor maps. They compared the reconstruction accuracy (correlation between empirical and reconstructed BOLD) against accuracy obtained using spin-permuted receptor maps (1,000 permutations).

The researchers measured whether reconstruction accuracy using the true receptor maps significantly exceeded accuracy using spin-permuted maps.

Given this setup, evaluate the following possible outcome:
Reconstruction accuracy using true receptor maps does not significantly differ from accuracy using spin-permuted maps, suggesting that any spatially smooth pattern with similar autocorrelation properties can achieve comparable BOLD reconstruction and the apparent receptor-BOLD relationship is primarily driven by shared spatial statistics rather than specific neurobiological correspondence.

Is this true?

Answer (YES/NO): NO